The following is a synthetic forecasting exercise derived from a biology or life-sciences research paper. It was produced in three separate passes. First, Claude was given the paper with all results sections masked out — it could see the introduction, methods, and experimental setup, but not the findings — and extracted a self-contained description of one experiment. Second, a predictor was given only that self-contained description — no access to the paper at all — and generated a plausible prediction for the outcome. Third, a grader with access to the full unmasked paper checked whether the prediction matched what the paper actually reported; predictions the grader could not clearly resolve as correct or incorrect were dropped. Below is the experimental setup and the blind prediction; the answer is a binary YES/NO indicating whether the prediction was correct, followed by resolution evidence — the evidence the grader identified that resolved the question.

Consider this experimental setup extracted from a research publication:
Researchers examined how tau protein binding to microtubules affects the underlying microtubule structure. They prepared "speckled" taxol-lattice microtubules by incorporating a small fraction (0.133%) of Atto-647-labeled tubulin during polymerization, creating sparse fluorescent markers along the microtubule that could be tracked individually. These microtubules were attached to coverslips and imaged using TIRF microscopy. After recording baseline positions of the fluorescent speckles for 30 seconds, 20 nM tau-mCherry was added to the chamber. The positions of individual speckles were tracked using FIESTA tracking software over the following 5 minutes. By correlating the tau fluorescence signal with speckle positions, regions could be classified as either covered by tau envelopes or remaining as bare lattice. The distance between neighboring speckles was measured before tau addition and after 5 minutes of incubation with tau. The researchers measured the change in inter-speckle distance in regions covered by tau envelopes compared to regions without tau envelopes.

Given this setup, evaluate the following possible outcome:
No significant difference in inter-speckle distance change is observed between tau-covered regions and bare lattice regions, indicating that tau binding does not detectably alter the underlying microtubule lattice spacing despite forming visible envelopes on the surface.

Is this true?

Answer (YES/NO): NO